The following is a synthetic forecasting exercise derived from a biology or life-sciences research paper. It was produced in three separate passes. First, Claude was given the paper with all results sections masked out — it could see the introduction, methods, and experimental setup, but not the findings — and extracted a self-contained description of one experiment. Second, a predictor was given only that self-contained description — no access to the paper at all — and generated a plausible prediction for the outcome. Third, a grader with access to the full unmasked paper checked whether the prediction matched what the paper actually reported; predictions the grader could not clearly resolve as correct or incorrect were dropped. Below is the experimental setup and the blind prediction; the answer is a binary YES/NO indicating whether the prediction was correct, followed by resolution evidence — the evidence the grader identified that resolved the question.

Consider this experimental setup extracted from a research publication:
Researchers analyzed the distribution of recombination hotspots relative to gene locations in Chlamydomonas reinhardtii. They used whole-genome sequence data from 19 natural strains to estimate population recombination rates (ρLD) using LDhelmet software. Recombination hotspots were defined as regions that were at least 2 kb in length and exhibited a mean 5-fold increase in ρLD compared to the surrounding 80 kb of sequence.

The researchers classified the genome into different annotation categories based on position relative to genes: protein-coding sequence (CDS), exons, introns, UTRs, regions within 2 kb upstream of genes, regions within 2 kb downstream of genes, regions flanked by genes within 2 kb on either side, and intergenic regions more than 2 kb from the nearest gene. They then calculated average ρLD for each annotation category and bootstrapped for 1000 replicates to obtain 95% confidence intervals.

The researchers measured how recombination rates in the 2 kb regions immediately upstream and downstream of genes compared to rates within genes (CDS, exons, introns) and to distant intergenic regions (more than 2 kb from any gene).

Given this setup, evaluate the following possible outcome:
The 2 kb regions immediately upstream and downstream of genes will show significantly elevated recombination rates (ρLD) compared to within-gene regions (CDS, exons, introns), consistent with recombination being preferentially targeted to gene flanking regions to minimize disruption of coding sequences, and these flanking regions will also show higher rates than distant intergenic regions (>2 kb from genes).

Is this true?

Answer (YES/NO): YES